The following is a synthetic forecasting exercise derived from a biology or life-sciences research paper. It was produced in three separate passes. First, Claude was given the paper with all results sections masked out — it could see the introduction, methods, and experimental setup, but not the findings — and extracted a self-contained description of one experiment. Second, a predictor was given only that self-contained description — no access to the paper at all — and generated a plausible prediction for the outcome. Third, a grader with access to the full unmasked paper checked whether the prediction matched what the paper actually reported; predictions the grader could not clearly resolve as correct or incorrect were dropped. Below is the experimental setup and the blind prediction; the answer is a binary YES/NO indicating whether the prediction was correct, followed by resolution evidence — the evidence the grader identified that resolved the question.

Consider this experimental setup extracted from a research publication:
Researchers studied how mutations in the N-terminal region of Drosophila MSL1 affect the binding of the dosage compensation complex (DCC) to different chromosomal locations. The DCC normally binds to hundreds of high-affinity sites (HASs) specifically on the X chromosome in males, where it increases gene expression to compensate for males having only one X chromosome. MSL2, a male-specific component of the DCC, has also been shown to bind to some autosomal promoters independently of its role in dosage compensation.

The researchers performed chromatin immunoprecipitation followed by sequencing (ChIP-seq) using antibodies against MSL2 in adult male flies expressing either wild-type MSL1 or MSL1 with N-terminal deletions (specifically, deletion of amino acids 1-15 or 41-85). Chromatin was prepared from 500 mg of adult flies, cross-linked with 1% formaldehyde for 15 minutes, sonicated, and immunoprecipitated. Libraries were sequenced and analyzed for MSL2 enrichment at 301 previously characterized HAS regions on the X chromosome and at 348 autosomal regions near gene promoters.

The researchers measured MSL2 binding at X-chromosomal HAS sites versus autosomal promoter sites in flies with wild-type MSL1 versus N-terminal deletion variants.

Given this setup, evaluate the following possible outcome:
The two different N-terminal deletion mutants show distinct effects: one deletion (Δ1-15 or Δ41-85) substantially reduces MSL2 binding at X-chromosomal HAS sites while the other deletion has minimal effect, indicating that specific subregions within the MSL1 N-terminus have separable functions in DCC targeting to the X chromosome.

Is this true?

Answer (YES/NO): NO